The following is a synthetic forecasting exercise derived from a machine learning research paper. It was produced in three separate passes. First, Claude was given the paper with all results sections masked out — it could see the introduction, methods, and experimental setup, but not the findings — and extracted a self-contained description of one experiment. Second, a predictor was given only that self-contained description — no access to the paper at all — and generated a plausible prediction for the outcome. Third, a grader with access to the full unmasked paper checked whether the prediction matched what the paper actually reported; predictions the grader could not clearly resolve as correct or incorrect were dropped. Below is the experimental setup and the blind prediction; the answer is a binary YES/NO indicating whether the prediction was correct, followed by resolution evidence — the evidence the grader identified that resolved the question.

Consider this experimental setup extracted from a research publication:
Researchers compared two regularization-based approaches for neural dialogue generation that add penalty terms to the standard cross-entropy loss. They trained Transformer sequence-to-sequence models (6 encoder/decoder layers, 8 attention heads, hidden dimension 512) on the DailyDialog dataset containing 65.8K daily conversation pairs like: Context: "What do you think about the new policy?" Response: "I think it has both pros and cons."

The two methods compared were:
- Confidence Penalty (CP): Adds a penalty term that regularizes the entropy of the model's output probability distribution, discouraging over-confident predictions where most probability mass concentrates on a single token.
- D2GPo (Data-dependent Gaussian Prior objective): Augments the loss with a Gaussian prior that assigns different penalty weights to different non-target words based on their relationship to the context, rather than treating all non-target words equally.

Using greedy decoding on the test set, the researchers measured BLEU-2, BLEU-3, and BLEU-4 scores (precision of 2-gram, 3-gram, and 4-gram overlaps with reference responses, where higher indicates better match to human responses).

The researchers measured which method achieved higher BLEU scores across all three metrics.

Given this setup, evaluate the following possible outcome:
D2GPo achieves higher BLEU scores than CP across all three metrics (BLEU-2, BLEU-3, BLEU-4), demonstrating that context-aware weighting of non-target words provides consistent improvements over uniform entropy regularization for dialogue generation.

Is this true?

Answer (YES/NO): NO